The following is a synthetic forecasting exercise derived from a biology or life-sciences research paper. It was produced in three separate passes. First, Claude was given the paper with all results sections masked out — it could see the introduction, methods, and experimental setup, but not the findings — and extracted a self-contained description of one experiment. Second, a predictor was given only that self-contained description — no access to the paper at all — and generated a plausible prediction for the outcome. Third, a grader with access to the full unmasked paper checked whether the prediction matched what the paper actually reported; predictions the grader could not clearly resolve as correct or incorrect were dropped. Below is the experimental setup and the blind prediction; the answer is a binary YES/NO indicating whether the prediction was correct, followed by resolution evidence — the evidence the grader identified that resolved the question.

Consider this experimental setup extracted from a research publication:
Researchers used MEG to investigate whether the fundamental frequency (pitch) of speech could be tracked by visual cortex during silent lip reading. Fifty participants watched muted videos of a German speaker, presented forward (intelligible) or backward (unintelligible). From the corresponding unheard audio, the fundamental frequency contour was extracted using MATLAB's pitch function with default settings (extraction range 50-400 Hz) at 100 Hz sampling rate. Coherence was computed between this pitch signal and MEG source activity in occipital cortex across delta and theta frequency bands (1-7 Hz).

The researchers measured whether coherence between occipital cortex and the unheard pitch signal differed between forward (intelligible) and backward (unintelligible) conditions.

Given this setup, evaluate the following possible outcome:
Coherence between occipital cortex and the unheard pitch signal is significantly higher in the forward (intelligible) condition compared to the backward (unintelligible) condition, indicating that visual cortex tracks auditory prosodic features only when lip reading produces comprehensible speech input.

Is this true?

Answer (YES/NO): YES